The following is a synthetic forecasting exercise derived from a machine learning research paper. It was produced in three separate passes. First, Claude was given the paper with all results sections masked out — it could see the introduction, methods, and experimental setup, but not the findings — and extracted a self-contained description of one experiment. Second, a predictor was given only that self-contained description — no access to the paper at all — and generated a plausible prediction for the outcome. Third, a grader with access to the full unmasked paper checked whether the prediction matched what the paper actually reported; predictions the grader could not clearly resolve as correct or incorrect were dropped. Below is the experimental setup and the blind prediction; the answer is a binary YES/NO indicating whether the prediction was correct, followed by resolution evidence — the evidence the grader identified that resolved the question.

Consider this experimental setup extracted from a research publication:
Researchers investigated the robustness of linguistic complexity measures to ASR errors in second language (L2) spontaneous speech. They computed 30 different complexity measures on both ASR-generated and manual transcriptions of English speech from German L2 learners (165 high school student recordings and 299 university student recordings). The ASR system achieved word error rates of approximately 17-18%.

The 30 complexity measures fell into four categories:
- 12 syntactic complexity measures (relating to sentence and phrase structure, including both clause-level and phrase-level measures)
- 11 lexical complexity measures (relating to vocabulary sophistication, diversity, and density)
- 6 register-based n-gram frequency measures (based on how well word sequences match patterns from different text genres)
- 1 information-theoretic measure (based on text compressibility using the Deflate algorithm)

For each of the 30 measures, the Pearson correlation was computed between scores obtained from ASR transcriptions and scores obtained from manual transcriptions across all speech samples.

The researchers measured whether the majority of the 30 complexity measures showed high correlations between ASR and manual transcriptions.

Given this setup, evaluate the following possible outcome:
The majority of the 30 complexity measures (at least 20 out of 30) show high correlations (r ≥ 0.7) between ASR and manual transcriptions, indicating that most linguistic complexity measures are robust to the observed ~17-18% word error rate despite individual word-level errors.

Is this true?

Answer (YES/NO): YES